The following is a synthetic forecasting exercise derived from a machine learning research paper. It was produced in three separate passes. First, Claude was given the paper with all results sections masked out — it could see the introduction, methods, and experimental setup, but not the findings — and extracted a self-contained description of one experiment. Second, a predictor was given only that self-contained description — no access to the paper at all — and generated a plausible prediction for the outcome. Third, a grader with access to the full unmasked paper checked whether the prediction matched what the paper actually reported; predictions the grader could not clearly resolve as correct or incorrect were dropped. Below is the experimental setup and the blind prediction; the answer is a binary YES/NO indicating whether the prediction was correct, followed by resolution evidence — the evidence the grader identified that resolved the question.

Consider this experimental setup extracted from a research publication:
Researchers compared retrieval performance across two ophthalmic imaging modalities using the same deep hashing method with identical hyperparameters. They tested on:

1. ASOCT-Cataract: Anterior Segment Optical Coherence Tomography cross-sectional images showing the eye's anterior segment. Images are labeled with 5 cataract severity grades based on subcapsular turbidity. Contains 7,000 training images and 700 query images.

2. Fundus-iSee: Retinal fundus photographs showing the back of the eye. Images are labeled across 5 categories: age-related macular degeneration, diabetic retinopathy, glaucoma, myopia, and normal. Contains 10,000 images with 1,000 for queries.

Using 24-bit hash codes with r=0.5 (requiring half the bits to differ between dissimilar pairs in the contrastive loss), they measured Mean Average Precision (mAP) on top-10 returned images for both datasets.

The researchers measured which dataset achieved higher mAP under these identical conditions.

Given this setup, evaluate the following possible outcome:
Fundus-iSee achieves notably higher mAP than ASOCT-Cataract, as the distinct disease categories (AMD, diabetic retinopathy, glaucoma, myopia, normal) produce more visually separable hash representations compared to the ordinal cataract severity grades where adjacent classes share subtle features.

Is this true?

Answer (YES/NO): NO